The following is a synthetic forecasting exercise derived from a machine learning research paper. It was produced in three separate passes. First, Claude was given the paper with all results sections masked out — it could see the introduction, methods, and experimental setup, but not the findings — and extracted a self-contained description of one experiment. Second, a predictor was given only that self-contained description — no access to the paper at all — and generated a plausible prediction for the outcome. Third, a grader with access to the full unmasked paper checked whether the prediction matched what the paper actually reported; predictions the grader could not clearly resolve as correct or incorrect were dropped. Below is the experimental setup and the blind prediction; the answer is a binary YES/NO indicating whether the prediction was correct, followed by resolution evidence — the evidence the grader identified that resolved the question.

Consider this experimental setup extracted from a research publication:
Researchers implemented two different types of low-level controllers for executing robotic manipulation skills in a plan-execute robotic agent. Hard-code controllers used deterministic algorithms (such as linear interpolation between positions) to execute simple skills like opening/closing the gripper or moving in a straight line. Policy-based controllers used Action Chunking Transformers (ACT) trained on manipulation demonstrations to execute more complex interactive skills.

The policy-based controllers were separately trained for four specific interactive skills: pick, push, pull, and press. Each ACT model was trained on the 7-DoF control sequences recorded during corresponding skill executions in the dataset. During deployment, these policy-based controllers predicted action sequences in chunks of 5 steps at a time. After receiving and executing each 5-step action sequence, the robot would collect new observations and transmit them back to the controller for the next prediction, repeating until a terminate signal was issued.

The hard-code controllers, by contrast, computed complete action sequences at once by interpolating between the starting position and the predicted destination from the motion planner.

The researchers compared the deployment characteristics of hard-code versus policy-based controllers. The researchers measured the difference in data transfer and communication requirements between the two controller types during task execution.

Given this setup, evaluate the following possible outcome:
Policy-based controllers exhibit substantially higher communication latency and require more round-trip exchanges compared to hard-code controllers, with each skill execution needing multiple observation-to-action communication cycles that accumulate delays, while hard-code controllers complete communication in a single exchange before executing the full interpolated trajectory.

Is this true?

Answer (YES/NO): YES